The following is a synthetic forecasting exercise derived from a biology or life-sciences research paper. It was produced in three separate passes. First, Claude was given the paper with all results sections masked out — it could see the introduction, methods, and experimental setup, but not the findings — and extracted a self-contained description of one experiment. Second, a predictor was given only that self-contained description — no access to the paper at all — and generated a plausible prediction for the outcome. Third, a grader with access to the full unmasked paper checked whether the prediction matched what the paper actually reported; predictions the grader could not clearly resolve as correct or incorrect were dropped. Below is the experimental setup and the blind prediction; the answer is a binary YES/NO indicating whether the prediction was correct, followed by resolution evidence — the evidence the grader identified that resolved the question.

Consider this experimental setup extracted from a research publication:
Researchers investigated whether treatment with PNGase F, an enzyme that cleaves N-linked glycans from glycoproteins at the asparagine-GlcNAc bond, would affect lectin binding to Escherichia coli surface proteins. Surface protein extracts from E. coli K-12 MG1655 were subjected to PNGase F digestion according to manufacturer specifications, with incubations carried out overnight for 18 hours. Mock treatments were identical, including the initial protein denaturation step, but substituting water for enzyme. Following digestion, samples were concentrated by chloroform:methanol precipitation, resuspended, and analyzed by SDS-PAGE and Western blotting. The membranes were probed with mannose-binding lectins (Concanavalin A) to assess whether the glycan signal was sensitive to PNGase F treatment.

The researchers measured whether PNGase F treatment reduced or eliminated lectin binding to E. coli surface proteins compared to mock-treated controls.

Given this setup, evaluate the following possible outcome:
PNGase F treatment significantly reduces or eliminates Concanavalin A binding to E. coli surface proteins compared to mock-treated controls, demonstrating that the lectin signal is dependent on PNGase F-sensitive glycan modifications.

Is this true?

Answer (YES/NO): NO